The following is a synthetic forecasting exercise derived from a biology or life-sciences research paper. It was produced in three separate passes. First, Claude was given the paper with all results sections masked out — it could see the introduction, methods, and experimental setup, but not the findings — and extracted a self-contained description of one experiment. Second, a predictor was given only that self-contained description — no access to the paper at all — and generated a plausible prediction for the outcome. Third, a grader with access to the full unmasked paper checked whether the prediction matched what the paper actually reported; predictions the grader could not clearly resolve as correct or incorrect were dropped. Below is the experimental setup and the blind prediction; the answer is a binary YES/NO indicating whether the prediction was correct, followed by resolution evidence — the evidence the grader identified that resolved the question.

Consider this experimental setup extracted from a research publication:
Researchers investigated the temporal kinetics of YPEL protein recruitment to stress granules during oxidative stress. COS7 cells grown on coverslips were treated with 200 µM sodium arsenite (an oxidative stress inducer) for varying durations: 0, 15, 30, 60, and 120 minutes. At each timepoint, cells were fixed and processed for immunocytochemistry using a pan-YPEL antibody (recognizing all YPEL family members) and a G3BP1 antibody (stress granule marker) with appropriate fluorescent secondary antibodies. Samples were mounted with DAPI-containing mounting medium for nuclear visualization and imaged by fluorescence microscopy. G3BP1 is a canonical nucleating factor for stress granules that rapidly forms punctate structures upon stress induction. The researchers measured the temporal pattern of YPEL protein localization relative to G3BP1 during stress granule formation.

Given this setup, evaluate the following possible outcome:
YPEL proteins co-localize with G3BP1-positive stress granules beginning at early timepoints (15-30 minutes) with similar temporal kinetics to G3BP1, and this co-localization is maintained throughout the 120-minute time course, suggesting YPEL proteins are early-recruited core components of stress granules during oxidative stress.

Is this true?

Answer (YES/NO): YES